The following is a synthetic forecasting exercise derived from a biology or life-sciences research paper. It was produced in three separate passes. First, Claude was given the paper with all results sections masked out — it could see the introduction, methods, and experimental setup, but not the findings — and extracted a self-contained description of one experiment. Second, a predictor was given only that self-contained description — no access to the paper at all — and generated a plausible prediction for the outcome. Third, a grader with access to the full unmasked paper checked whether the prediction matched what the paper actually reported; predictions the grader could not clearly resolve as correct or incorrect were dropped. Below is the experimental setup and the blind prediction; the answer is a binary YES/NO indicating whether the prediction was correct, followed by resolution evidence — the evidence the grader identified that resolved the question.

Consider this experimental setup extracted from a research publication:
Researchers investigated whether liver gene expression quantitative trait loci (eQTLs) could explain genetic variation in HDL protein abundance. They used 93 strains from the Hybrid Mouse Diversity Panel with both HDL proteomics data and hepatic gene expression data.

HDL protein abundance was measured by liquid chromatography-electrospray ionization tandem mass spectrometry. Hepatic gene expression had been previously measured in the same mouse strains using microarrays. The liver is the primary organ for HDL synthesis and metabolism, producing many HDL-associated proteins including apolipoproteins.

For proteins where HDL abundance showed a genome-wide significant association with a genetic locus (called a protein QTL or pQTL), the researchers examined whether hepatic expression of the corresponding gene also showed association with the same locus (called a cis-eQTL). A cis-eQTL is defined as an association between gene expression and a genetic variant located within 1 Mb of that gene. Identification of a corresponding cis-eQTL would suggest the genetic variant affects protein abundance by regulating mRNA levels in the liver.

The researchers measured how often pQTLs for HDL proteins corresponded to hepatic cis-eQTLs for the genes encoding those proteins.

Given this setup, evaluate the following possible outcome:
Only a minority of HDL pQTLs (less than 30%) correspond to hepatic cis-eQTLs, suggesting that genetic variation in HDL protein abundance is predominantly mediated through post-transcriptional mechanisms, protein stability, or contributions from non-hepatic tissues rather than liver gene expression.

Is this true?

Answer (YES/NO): NO